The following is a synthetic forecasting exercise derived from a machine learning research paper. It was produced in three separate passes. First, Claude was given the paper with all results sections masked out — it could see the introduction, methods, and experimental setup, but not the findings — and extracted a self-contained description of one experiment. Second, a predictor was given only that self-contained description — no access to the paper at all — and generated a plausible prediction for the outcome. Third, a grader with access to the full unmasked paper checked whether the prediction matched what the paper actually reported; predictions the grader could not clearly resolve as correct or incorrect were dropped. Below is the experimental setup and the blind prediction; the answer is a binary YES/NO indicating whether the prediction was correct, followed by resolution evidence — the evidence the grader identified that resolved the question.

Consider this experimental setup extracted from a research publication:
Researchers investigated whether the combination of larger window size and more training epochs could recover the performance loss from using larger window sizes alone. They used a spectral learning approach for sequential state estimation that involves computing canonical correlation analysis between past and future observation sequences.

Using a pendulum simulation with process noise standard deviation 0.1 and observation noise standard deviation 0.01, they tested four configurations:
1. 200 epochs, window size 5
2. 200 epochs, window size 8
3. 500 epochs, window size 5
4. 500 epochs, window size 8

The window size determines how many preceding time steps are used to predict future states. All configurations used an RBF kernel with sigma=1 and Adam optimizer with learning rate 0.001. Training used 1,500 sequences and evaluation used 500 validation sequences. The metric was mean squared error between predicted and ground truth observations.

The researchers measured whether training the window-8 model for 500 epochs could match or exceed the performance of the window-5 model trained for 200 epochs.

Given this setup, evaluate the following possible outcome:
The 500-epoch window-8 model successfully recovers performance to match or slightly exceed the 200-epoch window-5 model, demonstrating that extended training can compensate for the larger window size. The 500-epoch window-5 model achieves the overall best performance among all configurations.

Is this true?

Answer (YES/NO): NO